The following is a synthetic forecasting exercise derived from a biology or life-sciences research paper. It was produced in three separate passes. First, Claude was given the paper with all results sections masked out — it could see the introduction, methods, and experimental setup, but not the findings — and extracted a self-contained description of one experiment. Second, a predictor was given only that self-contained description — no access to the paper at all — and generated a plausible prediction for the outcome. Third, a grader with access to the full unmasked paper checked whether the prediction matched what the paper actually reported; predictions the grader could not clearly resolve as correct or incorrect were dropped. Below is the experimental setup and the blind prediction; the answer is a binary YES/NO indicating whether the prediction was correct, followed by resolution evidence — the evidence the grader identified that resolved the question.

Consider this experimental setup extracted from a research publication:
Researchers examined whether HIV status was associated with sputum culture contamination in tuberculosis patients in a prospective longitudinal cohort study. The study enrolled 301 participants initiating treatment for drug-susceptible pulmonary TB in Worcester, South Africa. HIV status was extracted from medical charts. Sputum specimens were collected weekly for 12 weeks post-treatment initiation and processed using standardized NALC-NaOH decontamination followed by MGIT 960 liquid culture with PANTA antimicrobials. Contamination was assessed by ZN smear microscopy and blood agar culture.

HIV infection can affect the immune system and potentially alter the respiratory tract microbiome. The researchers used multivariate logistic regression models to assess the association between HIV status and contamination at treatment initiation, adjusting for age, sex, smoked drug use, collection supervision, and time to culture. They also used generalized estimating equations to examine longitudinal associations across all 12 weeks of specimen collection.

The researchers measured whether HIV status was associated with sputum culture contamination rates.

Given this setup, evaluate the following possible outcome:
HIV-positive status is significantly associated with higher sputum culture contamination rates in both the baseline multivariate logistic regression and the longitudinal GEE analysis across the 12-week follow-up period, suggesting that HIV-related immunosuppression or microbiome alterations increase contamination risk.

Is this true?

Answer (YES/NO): NO